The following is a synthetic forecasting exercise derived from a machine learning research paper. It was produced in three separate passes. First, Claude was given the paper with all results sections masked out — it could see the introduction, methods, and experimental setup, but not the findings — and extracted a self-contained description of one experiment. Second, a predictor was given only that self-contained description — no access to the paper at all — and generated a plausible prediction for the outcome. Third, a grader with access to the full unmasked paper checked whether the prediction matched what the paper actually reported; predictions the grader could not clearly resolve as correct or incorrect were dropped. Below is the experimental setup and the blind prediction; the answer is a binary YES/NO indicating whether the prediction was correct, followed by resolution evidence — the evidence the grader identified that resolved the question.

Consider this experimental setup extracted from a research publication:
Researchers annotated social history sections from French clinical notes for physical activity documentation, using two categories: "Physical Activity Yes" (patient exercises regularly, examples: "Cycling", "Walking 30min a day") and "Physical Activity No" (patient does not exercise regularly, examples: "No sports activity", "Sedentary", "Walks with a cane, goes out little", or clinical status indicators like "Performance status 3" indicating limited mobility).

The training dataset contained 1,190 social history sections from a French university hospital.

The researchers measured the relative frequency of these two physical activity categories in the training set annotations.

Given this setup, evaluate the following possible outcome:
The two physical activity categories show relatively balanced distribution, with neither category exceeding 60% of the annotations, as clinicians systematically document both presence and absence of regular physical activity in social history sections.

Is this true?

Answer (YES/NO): NO